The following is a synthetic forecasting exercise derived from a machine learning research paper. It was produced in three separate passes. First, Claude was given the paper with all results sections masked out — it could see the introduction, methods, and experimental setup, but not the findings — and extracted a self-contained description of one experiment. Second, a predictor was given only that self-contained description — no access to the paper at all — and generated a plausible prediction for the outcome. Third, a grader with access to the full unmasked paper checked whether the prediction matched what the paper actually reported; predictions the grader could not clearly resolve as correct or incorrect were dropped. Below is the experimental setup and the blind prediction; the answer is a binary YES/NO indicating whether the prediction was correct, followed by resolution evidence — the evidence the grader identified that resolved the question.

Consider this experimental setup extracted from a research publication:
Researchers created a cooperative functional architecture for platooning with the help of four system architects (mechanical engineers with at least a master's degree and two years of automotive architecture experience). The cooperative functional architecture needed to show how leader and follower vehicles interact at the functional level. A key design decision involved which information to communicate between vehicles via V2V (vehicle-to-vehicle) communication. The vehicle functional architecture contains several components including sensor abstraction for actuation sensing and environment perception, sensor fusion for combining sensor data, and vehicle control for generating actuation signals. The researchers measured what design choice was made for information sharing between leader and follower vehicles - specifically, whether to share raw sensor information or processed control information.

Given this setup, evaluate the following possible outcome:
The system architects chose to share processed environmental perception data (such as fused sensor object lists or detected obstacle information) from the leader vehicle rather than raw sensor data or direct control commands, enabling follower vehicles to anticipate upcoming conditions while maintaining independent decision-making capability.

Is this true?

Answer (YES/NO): NO